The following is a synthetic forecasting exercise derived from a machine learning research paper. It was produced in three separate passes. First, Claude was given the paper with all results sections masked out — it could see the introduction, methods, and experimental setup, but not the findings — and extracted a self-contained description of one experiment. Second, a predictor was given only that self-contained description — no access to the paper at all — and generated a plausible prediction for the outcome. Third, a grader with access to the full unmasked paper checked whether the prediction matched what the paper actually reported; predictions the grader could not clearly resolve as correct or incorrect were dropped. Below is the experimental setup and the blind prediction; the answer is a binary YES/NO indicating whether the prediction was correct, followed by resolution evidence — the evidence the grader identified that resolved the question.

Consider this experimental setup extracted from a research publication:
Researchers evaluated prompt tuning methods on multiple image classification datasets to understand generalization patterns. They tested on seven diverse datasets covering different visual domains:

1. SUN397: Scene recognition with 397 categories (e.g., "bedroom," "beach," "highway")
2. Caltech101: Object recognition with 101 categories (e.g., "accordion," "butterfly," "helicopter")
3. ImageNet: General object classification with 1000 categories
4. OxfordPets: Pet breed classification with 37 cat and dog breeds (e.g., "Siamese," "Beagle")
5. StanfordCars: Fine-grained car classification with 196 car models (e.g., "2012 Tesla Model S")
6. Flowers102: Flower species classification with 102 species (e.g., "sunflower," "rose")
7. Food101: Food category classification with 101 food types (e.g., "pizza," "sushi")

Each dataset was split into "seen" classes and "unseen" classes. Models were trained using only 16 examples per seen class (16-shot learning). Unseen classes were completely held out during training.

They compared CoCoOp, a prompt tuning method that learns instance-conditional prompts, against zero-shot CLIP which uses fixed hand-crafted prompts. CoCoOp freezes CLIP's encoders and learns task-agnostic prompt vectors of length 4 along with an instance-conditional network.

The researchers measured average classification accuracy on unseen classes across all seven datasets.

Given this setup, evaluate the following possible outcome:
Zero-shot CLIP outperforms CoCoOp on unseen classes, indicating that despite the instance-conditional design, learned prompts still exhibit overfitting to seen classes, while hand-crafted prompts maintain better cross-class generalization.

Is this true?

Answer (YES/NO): YES